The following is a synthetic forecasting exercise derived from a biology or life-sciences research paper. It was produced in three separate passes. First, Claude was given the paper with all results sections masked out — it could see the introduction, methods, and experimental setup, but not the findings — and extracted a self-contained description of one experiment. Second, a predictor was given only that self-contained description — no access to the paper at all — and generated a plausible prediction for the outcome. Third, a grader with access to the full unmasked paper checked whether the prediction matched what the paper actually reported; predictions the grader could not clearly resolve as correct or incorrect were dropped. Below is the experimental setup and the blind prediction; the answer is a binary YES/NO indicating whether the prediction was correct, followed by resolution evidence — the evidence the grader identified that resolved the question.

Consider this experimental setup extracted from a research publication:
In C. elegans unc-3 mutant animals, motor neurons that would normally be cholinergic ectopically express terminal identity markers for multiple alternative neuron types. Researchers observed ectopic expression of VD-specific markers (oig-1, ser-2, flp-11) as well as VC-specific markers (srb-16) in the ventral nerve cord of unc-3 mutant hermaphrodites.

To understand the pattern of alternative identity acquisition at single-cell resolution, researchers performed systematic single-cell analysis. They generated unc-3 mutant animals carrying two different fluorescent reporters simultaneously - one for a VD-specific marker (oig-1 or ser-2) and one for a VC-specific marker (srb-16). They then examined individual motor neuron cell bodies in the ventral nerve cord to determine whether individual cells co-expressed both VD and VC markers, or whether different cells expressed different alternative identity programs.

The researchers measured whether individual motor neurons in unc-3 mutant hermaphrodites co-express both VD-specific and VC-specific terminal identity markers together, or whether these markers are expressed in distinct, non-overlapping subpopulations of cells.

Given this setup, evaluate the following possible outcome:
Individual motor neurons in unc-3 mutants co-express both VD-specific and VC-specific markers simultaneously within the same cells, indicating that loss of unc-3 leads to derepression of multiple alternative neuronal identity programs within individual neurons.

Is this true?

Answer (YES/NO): NO